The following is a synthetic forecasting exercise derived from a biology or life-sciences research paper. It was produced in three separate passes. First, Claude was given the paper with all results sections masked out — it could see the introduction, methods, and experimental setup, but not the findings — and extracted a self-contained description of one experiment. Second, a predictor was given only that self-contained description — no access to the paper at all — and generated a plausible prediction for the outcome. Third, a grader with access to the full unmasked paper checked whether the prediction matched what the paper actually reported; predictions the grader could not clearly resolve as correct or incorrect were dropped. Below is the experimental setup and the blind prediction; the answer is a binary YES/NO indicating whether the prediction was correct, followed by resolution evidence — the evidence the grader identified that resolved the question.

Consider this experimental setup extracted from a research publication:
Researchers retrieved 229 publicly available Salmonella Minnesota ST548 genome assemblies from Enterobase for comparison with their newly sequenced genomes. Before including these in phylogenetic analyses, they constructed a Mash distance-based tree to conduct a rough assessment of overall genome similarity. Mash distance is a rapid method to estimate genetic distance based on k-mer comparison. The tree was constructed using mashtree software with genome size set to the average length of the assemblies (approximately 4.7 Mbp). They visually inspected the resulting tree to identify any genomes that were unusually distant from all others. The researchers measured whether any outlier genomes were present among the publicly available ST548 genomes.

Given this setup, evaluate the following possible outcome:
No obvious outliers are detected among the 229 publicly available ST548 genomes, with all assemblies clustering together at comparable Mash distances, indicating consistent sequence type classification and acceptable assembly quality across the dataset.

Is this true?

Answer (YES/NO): NO